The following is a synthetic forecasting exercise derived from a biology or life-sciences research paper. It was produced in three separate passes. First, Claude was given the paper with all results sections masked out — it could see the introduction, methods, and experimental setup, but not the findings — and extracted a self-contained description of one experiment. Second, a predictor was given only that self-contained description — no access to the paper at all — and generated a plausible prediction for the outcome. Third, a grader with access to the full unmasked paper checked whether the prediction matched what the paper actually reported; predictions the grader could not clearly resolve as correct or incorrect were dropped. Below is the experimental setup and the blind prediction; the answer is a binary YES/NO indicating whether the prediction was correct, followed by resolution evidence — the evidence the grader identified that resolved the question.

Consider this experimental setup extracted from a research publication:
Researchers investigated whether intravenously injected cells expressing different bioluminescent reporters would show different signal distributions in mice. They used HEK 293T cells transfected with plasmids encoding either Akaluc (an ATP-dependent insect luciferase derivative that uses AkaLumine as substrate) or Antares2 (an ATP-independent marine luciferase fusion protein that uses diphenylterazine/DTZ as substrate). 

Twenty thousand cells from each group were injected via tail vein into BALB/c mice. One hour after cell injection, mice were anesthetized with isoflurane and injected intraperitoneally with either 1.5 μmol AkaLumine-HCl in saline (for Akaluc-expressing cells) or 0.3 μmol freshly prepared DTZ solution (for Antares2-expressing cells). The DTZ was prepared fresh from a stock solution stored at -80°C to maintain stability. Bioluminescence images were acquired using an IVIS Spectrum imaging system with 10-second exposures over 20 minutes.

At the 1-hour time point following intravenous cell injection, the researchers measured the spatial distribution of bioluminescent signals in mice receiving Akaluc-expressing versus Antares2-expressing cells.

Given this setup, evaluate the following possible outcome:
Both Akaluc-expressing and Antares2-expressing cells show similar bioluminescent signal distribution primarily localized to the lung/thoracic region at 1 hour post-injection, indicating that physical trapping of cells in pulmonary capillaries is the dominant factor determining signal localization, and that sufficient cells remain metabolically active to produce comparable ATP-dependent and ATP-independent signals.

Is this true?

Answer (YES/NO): NO